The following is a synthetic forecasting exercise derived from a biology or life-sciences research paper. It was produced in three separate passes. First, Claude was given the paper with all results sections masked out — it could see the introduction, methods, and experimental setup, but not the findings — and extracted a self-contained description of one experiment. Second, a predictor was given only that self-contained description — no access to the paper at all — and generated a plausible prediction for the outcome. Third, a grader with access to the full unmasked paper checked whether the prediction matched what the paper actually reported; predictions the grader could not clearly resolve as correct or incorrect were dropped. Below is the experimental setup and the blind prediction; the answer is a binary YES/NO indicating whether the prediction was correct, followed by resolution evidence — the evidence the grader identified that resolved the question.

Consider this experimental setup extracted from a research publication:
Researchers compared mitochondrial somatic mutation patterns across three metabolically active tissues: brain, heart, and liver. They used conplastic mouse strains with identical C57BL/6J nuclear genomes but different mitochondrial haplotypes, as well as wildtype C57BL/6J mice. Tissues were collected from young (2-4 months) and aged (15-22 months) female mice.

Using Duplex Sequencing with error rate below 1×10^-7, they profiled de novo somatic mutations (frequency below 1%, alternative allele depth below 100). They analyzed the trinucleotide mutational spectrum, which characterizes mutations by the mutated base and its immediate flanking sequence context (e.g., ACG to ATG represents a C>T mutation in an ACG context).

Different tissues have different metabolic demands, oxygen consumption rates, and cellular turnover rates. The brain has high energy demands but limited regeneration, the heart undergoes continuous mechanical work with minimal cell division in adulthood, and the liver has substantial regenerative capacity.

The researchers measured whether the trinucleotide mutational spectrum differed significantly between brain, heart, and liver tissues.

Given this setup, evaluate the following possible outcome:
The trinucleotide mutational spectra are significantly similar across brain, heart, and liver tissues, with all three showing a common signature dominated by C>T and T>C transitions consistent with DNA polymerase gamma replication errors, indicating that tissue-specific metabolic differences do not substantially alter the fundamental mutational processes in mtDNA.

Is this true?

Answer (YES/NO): NO